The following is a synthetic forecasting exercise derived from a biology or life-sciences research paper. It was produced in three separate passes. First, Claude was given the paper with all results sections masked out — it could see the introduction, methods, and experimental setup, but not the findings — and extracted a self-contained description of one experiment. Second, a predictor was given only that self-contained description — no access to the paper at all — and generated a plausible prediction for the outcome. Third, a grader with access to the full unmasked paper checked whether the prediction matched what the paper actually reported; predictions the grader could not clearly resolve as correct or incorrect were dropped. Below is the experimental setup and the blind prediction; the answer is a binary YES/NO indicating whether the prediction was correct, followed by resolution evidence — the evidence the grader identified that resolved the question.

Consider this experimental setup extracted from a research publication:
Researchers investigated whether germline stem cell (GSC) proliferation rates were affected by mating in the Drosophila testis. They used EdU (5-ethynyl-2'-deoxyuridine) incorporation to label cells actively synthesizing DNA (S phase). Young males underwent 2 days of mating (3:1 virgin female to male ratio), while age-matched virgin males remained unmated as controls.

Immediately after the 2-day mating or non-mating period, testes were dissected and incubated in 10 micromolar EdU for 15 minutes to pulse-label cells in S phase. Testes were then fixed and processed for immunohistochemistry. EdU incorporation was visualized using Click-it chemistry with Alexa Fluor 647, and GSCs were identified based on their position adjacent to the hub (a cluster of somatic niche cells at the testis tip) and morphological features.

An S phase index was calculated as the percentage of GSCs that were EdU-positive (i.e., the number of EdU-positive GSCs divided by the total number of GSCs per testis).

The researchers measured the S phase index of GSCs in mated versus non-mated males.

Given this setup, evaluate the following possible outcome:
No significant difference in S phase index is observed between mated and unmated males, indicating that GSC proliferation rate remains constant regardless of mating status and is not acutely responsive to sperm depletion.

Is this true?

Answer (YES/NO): YES